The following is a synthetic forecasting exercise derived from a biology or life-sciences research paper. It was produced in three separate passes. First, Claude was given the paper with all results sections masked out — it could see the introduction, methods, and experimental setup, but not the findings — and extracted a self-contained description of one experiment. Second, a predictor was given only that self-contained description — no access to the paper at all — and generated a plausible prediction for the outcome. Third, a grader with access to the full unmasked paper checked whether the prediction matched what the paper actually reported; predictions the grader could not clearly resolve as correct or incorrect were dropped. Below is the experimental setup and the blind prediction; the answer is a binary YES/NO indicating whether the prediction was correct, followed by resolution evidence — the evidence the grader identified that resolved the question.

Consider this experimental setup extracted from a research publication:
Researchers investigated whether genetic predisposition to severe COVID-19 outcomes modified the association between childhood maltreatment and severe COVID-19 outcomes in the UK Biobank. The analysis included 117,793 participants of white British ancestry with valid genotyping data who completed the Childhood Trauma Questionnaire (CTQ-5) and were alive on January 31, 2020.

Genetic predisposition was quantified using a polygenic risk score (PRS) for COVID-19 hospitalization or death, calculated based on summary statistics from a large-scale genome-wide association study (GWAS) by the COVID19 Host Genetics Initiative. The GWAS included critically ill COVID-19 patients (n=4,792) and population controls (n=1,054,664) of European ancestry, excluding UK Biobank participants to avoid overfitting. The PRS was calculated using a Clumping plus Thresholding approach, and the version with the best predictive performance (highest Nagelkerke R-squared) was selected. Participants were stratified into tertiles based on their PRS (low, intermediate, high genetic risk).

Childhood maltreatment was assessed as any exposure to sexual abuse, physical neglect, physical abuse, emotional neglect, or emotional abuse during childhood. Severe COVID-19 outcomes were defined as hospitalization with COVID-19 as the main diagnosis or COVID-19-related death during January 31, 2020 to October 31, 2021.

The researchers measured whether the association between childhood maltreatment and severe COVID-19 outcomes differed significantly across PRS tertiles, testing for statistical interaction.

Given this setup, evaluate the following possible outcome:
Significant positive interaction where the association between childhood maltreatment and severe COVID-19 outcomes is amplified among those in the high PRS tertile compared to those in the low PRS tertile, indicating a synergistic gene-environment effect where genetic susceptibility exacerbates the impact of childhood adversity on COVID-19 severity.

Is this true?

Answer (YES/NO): NO